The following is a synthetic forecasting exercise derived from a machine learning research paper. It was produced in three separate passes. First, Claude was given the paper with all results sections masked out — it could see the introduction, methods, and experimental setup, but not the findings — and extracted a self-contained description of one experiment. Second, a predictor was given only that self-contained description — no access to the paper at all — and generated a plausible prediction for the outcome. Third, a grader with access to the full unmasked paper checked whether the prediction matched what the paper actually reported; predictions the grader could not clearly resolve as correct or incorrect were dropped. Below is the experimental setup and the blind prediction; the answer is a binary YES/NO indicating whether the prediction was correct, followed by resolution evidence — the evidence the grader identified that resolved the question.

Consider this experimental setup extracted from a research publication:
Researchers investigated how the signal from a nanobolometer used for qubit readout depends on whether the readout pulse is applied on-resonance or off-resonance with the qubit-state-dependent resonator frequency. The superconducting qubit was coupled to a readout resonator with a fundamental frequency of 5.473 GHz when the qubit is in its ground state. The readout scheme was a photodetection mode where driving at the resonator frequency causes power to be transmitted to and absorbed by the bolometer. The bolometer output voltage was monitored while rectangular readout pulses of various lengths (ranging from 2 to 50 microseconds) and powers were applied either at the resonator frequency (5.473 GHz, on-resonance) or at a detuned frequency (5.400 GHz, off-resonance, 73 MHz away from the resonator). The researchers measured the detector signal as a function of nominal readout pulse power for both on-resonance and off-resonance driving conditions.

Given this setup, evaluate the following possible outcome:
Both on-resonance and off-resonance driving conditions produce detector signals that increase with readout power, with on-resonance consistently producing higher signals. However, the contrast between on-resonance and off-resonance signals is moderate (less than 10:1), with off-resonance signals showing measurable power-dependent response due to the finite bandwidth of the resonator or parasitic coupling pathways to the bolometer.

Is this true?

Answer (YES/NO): NO